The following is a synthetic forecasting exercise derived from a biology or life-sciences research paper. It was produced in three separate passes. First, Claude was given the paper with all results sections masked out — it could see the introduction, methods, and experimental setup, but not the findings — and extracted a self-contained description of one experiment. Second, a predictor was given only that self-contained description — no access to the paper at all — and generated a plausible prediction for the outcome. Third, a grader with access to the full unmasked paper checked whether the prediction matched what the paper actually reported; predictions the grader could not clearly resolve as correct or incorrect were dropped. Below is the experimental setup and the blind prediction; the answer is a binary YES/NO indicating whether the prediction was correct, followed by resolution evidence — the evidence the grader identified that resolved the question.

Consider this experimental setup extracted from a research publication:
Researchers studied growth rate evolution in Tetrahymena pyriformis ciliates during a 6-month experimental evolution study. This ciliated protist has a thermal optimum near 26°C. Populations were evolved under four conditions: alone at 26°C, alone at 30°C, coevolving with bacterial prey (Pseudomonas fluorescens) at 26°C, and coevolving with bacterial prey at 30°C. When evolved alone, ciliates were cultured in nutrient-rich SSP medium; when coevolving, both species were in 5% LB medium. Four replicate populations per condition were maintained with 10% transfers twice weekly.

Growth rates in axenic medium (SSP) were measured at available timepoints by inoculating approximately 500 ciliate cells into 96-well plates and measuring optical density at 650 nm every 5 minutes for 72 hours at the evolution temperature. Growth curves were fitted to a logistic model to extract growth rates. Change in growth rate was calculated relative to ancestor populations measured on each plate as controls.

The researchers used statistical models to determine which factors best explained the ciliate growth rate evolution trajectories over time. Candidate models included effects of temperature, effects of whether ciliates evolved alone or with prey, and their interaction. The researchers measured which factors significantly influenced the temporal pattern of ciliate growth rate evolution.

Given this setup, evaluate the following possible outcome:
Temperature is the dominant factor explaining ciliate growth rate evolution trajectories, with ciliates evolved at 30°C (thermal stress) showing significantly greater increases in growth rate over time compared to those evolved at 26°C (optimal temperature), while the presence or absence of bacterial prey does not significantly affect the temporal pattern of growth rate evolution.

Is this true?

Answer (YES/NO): NO